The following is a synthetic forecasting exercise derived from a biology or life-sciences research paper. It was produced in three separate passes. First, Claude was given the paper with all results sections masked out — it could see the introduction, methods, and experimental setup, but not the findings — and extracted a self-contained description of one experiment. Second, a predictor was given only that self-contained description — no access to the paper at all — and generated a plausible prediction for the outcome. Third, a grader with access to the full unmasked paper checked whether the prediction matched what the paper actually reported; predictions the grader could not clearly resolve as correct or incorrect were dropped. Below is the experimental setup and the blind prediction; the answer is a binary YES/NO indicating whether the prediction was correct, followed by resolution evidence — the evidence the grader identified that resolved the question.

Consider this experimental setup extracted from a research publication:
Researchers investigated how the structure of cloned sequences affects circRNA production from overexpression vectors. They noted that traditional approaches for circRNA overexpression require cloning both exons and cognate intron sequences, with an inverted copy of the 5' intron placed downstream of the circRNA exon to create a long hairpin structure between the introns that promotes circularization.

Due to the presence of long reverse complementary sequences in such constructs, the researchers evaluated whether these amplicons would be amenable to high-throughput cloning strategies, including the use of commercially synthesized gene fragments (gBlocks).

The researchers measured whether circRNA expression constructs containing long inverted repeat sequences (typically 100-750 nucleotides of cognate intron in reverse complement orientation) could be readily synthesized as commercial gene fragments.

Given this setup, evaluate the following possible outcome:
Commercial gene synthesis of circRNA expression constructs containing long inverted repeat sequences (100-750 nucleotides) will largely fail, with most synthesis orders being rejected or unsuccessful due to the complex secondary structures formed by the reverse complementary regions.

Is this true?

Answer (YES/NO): YES